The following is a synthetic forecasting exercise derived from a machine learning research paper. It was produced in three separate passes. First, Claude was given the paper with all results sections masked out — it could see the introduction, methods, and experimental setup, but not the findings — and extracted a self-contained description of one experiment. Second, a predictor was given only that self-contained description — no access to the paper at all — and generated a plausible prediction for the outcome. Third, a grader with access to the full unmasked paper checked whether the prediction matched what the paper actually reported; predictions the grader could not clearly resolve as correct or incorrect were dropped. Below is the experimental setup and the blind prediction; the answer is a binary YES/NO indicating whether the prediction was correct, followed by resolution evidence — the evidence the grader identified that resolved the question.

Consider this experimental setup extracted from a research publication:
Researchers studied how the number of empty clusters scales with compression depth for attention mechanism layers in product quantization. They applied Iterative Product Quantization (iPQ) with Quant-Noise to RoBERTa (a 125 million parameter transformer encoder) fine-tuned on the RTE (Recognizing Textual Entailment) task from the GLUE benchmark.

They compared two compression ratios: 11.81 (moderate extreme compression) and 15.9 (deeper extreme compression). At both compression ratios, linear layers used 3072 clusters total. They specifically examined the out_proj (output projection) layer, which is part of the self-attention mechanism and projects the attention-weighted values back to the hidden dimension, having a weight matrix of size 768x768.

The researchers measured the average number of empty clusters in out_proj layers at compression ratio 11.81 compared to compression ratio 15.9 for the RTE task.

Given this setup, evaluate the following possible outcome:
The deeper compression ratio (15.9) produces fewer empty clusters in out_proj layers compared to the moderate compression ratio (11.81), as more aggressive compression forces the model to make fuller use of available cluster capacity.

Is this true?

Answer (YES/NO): NO